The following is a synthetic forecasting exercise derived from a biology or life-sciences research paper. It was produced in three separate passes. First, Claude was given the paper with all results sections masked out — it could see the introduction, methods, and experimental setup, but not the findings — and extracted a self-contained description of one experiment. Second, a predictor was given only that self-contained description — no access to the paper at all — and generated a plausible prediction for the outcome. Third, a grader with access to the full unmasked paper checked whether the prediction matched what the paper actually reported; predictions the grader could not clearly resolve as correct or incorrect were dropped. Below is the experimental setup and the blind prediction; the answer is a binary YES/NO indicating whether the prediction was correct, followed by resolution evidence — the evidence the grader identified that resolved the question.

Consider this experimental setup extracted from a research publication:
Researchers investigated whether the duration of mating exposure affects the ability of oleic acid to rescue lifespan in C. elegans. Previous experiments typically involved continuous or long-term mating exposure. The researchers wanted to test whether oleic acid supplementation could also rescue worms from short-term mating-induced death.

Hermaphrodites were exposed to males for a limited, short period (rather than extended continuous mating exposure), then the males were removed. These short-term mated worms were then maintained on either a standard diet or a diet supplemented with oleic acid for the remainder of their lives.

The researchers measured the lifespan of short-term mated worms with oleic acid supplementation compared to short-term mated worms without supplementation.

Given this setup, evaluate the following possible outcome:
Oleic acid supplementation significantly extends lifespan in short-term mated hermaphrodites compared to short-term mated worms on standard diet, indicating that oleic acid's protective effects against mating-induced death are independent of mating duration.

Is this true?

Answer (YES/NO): YES